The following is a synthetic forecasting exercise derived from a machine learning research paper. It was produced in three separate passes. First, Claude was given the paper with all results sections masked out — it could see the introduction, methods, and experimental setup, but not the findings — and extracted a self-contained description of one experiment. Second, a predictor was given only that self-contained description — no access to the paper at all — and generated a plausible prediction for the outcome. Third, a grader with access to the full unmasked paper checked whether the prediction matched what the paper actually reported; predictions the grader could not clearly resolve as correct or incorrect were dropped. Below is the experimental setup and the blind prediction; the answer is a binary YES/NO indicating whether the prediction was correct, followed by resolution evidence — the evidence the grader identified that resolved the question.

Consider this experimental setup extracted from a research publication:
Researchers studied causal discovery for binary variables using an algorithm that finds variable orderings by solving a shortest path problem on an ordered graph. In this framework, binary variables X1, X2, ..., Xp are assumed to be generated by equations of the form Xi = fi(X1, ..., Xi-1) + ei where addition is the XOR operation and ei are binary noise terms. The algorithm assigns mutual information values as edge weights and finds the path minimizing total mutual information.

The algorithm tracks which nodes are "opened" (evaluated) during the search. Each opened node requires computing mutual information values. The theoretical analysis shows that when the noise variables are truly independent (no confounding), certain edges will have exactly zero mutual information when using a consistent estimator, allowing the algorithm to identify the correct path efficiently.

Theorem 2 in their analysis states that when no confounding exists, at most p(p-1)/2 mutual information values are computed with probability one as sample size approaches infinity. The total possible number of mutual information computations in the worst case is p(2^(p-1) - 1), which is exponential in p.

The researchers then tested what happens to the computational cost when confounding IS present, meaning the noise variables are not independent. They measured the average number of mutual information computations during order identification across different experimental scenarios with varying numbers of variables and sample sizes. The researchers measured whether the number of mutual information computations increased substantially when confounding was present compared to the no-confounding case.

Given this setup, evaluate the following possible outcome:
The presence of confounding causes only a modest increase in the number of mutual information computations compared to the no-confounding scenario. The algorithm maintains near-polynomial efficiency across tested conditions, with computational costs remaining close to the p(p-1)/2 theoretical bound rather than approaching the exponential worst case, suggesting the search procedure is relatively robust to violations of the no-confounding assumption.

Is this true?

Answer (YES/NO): YES